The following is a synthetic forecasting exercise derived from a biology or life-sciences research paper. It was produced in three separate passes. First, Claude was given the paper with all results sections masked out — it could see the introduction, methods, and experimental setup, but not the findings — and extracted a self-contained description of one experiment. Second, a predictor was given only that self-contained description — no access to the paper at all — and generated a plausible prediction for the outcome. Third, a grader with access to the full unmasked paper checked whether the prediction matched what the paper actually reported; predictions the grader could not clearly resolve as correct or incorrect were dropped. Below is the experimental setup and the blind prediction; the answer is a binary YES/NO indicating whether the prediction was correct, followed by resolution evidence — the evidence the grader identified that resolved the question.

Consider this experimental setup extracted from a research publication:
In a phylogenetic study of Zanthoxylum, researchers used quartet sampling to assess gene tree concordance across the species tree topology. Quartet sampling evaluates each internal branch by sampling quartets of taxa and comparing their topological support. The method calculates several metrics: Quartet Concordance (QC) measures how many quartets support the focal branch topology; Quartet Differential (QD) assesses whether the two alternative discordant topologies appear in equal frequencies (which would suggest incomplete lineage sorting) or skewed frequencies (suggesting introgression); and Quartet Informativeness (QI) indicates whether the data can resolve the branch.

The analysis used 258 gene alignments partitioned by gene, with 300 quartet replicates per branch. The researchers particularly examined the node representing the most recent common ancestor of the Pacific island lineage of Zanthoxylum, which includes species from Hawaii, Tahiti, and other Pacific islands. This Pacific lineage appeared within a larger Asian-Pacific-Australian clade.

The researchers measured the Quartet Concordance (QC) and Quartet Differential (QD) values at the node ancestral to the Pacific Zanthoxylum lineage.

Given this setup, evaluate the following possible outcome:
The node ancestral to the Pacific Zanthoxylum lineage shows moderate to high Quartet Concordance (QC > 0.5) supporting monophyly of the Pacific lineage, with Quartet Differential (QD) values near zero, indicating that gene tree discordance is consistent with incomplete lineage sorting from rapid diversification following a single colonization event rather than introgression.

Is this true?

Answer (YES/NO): NO